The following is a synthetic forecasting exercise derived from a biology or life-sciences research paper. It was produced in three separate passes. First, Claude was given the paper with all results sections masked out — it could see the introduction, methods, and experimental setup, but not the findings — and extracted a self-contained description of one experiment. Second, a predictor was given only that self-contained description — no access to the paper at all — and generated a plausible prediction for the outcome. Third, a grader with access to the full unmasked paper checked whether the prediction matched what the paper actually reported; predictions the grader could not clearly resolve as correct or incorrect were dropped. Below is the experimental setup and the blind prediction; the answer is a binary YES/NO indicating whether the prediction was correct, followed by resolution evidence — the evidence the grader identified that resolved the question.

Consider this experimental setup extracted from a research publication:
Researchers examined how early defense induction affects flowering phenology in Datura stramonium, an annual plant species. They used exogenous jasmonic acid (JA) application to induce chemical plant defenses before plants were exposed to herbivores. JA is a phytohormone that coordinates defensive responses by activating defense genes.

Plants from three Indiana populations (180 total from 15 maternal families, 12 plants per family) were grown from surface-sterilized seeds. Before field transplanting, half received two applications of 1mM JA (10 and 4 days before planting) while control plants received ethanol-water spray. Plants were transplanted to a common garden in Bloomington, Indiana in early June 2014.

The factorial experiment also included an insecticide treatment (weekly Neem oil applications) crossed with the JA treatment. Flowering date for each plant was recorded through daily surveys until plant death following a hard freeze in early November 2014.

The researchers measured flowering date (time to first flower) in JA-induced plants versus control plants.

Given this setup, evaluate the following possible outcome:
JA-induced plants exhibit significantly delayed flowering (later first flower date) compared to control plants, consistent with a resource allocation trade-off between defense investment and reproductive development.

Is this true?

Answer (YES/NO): NO